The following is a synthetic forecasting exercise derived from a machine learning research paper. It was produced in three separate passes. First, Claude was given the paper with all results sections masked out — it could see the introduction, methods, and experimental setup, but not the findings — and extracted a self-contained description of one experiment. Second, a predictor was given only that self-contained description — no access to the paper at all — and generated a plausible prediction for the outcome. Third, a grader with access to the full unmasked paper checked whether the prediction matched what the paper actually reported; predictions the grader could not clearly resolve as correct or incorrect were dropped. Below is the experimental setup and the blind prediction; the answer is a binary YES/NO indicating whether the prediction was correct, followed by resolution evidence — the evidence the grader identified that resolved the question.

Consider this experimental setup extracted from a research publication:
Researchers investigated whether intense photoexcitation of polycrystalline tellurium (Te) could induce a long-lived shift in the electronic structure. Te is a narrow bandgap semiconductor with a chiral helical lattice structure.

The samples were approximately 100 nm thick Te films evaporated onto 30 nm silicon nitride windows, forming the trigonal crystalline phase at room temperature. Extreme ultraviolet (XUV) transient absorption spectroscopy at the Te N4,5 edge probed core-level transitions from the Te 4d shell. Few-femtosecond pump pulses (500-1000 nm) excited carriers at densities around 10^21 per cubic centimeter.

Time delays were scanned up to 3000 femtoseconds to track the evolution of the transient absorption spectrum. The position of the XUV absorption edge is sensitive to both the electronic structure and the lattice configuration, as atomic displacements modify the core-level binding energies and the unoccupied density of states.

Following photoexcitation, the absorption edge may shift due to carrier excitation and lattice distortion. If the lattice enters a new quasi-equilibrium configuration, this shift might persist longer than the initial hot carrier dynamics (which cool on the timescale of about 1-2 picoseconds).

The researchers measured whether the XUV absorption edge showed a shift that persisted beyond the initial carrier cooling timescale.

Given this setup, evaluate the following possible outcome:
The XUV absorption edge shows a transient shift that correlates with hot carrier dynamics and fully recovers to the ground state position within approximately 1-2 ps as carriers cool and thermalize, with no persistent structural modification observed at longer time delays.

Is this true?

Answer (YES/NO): NO